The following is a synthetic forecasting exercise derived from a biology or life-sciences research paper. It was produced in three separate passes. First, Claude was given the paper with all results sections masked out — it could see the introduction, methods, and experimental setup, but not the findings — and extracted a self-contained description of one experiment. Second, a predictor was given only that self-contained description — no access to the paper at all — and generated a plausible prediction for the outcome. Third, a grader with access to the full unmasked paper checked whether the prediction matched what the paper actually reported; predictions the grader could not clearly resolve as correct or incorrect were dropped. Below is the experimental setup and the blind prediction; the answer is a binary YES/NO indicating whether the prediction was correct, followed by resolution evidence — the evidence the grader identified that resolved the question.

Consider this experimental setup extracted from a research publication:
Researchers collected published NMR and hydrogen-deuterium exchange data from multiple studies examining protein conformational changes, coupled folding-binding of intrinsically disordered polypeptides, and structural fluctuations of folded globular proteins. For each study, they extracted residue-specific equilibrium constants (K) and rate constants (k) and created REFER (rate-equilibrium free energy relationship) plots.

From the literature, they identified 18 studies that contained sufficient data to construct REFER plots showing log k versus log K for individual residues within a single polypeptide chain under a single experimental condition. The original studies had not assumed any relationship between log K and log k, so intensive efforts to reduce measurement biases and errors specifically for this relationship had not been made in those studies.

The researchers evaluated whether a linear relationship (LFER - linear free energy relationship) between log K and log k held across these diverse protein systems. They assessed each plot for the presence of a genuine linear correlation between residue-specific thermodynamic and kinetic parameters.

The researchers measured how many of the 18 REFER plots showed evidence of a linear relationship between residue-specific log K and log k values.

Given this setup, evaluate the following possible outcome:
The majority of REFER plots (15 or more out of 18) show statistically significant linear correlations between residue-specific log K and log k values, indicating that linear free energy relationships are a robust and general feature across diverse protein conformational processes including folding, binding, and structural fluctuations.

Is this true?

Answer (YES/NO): NO